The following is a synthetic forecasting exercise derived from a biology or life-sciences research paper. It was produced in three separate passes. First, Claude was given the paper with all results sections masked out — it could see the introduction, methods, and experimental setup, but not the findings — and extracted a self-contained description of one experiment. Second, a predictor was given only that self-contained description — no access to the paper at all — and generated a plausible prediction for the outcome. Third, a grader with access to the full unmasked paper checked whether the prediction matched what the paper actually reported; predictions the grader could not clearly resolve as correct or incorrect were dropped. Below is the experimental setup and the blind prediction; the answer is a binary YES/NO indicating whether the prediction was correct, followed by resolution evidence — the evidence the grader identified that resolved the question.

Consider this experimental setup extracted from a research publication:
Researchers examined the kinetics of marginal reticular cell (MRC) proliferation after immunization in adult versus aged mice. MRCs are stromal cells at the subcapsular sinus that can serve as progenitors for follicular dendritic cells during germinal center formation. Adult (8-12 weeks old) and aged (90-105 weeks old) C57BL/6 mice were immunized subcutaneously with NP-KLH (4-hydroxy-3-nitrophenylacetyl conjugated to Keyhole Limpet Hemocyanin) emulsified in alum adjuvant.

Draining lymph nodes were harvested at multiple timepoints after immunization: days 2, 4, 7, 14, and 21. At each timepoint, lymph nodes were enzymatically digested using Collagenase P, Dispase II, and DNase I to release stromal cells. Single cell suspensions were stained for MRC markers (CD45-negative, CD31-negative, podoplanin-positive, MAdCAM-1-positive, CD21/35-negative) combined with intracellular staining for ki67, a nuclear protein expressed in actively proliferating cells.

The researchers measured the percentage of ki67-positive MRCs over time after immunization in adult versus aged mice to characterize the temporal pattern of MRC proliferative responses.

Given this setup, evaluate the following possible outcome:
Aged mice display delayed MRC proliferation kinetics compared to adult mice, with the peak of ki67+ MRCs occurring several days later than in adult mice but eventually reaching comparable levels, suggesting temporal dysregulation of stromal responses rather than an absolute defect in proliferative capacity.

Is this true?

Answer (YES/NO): NO